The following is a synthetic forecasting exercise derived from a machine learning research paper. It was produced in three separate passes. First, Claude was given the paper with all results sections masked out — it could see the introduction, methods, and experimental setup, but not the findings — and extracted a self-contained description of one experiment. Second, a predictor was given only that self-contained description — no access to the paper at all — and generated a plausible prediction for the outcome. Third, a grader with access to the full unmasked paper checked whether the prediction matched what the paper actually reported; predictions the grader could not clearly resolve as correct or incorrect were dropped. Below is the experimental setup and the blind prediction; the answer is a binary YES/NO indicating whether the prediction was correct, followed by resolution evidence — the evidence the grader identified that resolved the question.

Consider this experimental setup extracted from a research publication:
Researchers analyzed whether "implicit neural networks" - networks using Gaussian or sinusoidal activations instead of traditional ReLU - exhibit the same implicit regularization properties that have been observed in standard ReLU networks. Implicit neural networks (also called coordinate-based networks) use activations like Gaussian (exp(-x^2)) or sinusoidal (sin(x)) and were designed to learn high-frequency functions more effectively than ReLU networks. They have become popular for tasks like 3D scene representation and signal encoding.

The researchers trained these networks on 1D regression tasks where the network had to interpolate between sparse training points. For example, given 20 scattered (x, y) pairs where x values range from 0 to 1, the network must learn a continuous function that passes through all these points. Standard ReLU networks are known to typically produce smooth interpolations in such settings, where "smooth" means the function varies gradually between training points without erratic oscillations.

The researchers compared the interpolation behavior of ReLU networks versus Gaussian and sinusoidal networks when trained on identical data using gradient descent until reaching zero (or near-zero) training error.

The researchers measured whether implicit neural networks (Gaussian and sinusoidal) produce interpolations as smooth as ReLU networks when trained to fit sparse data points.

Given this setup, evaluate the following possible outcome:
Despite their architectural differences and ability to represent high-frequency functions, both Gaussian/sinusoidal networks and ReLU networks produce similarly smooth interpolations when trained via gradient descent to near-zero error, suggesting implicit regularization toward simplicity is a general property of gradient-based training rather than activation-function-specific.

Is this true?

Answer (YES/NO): NO